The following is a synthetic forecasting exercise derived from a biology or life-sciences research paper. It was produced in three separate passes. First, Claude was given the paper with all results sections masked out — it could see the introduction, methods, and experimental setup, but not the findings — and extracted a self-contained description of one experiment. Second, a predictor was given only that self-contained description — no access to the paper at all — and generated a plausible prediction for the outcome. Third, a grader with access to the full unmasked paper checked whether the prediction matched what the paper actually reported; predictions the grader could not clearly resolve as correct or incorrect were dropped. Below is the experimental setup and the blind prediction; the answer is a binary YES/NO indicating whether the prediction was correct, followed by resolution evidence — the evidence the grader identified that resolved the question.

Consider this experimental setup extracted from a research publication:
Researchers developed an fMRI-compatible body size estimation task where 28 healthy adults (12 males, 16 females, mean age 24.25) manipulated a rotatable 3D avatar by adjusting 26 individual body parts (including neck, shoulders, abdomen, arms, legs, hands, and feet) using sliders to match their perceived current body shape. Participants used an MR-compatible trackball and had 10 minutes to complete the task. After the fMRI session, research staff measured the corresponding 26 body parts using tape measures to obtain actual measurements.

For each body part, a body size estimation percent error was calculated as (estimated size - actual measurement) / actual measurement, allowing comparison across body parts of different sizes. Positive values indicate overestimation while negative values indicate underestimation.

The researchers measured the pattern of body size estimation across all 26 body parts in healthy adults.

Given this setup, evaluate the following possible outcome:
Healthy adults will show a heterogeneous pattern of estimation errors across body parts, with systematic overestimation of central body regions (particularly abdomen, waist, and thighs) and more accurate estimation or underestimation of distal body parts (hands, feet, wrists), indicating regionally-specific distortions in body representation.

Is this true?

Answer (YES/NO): NO